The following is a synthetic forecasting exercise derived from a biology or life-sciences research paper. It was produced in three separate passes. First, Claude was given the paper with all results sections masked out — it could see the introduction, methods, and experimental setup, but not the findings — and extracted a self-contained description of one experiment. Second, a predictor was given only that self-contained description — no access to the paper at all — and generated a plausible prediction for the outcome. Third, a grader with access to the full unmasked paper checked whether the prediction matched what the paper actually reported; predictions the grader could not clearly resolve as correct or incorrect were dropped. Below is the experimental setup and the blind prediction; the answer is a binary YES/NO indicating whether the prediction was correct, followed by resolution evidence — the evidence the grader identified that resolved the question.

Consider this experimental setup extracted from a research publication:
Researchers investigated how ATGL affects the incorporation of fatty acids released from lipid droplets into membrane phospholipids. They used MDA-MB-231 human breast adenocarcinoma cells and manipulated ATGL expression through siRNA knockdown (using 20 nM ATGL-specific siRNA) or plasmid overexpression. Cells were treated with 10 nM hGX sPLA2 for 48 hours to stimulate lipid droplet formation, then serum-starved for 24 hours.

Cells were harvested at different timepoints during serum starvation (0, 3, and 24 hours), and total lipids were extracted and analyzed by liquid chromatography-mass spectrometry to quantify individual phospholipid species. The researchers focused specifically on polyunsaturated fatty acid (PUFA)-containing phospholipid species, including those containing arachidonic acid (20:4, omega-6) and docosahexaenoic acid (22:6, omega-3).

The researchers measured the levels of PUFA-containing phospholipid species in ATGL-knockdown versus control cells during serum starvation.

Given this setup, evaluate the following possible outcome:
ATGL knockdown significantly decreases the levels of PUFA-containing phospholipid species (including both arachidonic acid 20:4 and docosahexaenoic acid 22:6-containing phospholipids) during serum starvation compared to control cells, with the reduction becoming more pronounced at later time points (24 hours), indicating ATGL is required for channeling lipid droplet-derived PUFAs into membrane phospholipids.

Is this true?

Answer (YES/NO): YES